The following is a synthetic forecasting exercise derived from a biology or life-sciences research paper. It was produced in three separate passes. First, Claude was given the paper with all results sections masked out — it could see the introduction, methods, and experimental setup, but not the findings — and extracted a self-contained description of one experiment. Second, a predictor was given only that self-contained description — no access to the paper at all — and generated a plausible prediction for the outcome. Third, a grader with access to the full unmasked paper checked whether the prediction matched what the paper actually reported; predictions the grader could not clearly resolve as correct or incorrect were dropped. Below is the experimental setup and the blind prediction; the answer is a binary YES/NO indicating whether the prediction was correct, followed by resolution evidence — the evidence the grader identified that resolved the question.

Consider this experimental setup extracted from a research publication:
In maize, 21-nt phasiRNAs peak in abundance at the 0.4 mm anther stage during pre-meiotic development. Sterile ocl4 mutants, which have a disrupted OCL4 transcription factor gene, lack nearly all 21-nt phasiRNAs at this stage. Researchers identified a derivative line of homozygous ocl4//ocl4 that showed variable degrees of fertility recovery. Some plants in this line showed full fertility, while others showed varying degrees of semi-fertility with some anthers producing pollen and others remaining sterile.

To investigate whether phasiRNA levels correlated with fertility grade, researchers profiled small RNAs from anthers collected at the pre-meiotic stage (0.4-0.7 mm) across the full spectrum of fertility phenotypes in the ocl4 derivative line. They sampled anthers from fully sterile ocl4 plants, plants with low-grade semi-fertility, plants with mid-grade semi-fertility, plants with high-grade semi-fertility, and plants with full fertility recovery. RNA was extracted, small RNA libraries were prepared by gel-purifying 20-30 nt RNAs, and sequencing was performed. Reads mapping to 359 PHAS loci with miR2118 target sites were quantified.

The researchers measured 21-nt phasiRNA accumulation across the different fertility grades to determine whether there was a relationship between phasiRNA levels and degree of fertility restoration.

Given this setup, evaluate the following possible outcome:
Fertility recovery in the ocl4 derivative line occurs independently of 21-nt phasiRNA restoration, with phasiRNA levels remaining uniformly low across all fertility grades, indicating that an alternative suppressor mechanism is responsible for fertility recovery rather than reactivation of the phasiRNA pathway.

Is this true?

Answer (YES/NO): NO